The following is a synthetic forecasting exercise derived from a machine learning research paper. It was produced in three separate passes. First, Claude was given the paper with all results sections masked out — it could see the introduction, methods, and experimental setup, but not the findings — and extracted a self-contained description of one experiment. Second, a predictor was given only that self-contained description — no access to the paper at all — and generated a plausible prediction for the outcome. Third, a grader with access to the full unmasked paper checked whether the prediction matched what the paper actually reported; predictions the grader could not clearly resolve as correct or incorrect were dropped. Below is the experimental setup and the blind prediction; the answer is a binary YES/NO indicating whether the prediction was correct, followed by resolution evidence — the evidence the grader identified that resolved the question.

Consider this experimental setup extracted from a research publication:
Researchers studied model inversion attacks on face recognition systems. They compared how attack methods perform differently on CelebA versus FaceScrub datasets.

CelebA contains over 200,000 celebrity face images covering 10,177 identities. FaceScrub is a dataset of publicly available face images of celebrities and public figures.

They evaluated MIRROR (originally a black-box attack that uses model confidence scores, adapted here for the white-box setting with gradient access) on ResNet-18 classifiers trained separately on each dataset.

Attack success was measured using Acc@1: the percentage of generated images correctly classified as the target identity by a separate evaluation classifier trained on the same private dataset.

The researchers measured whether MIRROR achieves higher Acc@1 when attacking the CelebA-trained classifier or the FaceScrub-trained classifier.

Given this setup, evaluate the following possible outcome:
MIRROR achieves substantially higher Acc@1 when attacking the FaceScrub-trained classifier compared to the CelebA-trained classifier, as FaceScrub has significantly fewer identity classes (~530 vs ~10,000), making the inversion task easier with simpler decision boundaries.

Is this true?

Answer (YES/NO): NO